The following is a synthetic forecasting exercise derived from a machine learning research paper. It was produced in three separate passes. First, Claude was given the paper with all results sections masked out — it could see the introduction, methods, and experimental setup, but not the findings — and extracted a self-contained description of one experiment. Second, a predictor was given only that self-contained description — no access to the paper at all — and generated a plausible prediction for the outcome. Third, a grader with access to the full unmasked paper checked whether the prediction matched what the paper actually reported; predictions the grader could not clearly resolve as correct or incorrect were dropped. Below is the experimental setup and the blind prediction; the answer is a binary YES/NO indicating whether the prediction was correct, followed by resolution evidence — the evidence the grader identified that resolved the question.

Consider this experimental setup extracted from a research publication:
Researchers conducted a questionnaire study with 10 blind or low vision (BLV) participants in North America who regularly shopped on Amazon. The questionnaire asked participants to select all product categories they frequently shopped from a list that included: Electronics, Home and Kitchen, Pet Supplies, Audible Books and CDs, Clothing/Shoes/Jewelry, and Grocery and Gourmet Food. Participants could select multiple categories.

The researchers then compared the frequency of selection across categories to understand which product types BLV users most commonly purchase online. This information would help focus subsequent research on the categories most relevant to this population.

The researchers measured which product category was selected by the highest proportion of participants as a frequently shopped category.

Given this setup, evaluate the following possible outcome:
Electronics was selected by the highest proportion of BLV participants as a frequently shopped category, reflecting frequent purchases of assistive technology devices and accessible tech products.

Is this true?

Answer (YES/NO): YES